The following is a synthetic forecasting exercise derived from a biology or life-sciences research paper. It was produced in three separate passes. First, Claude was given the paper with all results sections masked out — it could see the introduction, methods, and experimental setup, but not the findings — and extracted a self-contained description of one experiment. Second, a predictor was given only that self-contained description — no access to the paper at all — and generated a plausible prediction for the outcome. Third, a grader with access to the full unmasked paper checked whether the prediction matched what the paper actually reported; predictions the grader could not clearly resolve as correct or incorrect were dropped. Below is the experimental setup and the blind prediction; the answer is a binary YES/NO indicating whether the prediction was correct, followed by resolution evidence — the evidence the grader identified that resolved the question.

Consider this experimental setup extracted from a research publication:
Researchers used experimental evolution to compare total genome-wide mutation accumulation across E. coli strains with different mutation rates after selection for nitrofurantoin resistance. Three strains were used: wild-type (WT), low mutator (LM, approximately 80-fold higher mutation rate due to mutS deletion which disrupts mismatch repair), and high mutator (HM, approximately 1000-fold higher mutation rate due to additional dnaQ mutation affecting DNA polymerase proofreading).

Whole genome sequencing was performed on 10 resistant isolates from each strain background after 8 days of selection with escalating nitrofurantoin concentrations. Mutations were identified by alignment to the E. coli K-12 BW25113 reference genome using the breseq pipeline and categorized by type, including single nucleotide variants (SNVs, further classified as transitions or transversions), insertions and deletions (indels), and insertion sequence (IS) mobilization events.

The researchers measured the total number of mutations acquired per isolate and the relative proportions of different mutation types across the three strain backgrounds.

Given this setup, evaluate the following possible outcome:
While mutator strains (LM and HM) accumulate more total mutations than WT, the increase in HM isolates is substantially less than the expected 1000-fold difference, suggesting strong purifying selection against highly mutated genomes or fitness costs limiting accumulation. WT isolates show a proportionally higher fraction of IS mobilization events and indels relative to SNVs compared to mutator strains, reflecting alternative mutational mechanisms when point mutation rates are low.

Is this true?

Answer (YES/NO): YES